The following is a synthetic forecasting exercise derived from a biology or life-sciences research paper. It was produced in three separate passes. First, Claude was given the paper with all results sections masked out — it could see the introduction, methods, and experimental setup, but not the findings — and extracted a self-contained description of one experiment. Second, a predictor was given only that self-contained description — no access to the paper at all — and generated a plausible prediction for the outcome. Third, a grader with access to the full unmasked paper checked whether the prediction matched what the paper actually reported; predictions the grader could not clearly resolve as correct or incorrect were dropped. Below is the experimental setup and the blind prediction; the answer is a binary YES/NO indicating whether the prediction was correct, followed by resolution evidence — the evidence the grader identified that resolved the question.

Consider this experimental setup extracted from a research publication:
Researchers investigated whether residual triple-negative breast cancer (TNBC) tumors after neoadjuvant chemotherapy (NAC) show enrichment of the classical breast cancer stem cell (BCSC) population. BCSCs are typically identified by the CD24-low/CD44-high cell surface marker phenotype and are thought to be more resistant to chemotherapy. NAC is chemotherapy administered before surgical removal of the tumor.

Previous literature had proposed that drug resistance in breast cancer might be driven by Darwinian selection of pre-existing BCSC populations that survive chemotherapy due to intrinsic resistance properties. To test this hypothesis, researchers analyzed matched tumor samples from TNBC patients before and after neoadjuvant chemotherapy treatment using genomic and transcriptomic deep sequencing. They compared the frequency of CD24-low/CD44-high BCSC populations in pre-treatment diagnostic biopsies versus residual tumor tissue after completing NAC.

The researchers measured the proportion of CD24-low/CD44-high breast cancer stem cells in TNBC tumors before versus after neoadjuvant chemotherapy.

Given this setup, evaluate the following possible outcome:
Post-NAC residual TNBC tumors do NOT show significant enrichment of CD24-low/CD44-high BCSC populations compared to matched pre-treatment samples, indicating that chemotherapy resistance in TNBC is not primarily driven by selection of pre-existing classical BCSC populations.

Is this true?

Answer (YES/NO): YES